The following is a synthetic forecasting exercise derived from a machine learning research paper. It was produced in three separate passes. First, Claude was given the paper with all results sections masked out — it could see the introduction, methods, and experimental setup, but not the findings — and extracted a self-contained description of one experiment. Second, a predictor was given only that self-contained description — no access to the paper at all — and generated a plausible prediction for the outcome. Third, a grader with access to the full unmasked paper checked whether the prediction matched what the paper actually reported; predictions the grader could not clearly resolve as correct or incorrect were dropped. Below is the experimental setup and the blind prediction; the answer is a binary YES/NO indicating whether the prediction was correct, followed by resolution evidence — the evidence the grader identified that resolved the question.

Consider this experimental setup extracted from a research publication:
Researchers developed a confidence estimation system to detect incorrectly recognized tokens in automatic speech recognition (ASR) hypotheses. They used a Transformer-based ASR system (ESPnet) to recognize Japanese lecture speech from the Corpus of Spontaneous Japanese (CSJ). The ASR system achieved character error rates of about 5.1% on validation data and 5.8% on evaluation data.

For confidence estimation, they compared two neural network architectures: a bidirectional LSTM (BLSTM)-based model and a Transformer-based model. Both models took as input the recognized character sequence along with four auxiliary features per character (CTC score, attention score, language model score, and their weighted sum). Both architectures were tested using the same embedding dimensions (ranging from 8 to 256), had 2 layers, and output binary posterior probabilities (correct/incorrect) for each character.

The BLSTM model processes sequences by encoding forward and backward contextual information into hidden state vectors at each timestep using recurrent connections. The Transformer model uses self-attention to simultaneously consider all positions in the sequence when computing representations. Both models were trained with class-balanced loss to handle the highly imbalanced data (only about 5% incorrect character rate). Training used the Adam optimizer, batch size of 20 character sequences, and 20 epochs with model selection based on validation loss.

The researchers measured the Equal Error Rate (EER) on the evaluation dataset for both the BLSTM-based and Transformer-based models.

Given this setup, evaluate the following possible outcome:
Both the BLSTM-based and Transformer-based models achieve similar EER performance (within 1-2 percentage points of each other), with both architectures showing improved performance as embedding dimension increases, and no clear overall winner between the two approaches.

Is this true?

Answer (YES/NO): NO